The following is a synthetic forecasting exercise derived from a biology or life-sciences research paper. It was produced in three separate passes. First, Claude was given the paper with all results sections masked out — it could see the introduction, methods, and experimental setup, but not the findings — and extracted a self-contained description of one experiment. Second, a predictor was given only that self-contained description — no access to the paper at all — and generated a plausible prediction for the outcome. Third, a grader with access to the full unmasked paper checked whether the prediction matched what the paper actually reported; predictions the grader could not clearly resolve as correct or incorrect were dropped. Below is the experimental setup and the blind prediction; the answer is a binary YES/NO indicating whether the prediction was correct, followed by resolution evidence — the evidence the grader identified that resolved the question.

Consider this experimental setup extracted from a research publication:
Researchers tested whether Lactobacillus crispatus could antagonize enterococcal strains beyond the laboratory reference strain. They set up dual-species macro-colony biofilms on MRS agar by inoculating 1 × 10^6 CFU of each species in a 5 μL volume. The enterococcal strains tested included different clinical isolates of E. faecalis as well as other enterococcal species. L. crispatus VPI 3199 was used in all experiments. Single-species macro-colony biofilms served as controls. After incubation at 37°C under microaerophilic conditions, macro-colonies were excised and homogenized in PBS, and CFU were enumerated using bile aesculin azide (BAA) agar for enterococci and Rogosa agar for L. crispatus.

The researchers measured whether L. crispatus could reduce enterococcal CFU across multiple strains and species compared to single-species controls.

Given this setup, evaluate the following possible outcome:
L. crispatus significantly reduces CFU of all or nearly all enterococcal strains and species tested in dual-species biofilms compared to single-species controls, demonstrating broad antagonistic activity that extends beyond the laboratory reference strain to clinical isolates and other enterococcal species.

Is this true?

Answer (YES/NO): YES